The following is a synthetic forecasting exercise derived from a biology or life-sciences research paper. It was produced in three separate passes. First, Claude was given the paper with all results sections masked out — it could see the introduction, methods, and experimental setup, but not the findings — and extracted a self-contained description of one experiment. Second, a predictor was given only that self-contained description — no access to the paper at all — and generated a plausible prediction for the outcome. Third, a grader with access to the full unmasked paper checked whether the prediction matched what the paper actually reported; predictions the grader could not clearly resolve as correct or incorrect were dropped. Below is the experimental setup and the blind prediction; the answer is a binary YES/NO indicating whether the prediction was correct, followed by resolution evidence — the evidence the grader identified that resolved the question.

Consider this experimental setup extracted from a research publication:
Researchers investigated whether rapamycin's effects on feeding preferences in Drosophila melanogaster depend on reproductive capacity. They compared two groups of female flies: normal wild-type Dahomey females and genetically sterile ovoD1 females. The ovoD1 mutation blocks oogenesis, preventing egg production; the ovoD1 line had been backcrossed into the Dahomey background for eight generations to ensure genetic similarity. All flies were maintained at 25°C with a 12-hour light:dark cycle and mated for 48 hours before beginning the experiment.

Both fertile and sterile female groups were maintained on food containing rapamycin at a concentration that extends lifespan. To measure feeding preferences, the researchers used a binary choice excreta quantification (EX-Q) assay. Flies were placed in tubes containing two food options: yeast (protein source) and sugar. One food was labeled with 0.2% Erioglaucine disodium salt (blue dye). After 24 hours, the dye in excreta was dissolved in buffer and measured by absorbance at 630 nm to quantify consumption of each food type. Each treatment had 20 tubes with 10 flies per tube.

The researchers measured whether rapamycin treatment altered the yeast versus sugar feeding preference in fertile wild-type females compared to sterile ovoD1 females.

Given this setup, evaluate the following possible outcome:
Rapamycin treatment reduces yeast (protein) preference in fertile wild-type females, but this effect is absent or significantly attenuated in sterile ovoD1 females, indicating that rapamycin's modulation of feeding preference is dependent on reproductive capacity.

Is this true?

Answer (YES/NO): YES